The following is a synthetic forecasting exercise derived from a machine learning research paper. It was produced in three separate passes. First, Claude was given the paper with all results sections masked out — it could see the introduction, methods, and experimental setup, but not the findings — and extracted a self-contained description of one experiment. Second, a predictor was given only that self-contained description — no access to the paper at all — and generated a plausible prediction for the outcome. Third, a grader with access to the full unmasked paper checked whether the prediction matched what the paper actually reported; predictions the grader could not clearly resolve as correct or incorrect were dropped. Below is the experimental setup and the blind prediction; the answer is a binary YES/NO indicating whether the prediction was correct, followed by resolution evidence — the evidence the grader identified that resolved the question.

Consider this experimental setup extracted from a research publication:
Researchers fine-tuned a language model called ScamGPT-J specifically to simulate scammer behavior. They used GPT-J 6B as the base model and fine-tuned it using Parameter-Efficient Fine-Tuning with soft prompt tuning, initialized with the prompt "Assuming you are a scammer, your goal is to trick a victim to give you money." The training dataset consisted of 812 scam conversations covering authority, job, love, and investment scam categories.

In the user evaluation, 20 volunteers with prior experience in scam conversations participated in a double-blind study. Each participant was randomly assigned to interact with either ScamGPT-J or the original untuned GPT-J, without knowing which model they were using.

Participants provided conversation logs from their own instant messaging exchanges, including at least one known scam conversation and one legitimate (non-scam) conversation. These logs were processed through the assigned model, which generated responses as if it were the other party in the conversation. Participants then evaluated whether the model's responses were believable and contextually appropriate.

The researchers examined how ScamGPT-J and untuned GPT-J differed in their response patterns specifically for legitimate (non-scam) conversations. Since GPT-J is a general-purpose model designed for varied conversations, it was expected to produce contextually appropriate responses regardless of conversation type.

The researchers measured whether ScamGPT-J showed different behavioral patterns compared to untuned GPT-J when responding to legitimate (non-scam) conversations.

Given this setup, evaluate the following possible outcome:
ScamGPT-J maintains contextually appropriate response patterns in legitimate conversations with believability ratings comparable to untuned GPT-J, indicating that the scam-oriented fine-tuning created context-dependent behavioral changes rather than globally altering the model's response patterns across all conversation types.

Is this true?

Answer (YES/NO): NO